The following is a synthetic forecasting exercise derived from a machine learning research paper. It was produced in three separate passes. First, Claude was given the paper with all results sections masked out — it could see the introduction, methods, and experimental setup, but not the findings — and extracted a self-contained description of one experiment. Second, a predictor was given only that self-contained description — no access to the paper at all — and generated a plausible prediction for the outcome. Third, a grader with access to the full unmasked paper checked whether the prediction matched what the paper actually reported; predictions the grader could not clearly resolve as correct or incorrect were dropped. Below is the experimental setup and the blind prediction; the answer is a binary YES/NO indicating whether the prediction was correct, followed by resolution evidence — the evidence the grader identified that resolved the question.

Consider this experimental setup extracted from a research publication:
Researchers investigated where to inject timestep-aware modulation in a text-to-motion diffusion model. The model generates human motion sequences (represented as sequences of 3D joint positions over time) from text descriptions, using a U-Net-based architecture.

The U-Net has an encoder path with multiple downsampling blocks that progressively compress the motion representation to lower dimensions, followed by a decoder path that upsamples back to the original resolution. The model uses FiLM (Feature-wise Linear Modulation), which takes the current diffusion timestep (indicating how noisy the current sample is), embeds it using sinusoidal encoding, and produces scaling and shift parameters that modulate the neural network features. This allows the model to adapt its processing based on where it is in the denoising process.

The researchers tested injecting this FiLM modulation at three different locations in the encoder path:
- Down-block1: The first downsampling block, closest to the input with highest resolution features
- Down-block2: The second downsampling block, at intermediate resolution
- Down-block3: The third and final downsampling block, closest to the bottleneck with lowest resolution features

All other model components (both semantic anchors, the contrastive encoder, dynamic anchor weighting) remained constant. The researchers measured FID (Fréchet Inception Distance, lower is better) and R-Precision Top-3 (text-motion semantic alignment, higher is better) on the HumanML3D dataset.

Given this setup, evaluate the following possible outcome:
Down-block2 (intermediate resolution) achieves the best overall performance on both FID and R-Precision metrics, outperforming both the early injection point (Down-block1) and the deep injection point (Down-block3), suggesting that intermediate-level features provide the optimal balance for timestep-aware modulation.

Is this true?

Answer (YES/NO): NO